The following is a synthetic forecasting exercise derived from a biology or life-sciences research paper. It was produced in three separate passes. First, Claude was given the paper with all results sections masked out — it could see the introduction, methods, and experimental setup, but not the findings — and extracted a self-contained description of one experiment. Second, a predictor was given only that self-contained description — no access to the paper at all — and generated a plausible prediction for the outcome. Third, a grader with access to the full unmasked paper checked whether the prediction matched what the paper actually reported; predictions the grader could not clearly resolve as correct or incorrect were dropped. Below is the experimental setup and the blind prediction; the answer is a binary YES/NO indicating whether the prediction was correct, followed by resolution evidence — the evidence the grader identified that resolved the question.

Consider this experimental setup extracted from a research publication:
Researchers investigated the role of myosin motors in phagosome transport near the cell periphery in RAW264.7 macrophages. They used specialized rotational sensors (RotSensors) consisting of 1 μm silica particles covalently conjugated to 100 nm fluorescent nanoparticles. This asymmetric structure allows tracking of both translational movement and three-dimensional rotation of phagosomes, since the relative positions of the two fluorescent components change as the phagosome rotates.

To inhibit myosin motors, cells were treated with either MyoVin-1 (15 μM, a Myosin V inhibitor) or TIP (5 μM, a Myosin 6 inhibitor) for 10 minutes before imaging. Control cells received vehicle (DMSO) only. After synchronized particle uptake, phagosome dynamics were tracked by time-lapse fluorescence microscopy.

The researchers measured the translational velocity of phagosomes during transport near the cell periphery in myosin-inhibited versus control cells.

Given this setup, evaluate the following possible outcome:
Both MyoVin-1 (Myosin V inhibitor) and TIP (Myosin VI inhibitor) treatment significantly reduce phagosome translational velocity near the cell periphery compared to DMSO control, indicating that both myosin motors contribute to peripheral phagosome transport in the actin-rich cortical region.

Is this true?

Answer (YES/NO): NO